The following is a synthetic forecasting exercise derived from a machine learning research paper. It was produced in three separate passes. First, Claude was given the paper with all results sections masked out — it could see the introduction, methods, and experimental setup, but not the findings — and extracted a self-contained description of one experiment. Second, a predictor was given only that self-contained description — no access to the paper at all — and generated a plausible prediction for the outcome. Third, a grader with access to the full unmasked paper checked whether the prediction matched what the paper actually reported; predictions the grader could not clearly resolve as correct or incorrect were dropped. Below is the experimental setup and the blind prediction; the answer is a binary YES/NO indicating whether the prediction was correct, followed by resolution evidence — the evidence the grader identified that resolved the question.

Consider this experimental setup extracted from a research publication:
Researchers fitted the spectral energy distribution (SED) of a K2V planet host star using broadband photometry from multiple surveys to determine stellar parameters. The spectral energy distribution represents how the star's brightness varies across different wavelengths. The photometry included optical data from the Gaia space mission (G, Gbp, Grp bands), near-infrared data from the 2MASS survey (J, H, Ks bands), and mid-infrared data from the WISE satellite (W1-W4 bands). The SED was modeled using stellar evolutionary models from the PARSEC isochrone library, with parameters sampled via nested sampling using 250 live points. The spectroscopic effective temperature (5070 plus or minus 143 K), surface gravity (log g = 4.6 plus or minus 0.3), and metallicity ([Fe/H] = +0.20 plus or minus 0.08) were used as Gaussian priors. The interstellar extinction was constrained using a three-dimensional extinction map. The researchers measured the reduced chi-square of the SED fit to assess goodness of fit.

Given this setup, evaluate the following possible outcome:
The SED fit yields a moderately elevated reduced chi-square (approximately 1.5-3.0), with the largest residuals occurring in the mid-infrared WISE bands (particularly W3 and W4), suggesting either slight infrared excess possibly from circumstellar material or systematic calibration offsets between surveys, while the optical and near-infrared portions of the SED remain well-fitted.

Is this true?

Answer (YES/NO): NO